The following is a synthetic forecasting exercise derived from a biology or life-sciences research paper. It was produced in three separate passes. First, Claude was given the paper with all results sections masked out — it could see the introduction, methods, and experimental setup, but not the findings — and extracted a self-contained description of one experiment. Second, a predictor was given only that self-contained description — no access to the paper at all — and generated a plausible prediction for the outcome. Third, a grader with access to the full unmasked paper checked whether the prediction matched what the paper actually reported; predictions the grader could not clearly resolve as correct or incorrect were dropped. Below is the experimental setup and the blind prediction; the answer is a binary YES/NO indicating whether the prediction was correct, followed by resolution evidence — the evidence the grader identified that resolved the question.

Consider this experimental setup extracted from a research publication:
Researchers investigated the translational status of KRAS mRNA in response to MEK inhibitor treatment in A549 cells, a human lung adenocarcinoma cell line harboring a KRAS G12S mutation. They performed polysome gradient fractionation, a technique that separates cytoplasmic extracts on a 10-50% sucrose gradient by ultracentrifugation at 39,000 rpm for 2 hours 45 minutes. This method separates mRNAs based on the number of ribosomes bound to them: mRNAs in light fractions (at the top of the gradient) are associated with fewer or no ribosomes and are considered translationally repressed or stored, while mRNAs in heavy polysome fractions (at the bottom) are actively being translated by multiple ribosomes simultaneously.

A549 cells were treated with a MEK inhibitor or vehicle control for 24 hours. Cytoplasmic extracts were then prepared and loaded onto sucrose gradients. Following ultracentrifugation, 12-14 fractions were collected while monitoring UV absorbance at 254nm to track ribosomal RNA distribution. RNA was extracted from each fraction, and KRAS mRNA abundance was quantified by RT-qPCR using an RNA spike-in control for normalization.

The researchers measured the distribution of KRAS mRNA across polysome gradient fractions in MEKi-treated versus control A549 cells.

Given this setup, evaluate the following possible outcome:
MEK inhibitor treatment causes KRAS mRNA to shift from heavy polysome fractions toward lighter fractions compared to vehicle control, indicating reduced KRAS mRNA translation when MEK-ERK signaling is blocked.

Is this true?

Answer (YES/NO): NO